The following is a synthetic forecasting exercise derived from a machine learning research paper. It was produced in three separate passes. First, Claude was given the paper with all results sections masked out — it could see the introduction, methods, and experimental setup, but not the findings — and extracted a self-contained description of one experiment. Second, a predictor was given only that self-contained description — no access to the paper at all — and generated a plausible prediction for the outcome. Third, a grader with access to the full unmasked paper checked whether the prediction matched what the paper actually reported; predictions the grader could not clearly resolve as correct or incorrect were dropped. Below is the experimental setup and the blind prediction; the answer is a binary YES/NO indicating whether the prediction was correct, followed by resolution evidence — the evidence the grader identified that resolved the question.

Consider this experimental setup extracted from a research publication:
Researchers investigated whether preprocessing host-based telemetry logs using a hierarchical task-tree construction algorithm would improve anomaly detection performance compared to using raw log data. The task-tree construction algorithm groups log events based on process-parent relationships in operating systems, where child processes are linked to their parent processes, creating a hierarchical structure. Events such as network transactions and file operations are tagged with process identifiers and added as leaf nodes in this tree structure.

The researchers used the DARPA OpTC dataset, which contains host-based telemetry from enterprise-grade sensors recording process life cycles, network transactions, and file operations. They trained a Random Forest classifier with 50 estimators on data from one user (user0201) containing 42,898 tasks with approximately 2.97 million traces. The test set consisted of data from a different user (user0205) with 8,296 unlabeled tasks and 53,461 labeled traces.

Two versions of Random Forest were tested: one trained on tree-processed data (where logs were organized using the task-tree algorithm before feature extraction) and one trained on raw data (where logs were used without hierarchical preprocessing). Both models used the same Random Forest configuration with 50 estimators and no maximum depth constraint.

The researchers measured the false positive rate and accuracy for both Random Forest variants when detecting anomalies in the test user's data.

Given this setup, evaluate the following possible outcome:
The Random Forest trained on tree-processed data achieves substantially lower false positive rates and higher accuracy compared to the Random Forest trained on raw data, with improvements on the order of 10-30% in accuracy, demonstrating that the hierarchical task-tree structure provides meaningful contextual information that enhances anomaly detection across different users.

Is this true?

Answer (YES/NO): NO